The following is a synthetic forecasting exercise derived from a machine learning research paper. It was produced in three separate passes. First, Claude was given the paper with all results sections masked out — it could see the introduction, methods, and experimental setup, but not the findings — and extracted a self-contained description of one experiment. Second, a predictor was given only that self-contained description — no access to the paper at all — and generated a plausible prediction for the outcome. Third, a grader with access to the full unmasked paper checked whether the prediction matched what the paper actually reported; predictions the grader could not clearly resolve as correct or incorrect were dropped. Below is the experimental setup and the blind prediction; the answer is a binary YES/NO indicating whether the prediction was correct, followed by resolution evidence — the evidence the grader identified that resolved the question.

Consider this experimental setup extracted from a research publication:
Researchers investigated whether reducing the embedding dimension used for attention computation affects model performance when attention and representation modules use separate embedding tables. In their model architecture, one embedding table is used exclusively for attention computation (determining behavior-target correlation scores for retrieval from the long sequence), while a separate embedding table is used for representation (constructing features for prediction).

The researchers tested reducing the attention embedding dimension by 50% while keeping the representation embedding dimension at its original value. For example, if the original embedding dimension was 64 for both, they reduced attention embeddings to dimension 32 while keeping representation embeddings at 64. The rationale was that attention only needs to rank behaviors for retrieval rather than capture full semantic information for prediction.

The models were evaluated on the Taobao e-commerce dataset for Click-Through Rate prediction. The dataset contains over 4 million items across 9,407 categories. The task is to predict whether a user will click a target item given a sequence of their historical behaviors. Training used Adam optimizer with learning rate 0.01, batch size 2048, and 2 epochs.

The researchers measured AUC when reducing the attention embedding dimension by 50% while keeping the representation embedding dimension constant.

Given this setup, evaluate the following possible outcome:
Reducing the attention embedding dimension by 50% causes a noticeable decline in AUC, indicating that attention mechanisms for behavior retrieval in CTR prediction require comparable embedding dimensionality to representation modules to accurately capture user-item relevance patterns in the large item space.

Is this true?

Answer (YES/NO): NO